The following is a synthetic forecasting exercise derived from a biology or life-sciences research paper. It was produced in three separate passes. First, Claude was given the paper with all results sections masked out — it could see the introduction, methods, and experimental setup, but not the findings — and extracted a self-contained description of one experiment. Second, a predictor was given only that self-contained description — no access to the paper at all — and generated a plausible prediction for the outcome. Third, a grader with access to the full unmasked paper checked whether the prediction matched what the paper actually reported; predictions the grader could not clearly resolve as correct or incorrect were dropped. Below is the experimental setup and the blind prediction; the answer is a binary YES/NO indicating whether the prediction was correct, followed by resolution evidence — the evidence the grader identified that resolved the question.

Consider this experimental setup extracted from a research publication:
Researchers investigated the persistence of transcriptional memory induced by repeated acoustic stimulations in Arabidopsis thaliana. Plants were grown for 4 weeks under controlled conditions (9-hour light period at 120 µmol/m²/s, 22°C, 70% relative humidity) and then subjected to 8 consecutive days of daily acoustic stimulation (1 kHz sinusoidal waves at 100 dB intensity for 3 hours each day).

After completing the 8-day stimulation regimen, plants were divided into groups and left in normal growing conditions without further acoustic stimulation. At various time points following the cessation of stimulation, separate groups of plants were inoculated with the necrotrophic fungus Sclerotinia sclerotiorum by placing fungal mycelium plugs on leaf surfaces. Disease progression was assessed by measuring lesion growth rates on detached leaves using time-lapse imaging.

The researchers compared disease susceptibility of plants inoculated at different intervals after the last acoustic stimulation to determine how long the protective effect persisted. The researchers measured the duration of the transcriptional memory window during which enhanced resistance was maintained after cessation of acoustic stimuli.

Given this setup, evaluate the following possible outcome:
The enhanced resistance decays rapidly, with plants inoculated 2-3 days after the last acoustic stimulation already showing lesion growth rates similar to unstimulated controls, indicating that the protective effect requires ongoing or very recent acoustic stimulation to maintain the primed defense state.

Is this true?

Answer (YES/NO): NO